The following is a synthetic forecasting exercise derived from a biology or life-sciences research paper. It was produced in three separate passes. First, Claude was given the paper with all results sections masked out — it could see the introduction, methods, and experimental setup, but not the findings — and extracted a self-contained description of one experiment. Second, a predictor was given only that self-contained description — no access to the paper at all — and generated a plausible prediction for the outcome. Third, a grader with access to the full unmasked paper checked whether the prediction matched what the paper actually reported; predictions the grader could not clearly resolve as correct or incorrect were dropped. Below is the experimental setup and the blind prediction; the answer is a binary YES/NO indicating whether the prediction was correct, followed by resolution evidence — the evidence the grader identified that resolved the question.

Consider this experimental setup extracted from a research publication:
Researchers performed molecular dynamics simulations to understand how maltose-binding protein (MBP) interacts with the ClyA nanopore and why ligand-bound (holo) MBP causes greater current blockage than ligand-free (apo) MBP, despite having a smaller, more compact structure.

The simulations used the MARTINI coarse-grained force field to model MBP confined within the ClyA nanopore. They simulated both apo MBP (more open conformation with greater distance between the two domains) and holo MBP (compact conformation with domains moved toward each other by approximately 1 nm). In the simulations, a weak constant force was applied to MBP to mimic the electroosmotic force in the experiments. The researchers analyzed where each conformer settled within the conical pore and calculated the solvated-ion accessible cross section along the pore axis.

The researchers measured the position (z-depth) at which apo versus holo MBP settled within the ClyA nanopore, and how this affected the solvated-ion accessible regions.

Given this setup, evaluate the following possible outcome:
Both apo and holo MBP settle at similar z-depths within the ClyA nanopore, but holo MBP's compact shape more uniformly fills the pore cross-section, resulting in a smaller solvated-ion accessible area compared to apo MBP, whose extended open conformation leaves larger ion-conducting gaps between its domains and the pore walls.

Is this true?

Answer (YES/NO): NO